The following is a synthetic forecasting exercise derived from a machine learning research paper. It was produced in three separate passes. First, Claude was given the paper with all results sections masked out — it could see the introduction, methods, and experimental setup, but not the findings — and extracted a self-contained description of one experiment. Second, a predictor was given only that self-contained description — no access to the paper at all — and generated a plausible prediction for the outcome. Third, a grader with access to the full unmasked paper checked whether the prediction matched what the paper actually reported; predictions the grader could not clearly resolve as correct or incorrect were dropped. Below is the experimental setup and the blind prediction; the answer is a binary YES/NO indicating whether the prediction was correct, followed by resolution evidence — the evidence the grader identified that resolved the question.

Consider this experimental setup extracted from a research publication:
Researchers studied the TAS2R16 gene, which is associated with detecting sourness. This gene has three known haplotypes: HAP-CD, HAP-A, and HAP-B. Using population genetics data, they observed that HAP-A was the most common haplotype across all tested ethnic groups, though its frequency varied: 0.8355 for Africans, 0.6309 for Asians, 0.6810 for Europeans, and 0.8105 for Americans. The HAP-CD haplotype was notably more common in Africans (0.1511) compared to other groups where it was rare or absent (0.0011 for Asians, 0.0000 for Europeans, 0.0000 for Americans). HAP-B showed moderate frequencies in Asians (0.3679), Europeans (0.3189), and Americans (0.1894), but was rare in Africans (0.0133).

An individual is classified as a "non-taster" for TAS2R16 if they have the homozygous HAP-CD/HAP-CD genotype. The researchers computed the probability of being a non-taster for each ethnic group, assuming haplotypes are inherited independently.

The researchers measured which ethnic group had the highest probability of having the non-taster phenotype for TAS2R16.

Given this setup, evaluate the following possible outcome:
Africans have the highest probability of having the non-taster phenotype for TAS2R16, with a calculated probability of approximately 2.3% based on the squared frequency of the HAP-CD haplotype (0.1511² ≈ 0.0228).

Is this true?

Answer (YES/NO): YES